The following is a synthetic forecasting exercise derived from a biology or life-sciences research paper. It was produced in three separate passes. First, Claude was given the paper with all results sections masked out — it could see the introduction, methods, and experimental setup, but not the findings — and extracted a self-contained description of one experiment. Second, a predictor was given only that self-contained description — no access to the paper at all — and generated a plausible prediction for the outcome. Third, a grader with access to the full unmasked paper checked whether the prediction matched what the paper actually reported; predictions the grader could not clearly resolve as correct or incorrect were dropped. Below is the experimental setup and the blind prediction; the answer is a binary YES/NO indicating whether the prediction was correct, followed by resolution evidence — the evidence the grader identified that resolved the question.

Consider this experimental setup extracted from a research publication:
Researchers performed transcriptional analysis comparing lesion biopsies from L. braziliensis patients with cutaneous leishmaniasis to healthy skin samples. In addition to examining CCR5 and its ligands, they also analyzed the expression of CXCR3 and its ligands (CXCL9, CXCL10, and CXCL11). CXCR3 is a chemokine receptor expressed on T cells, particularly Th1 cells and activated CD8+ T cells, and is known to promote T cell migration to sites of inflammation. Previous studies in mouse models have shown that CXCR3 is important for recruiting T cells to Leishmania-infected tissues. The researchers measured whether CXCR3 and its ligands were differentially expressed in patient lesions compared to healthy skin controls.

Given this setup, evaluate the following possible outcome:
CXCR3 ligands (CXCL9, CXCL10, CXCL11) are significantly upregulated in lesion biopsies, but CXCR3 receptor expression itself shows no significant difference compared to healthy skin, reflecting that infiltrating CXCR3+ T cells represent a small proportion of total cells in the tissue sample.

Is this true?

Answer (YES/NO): NO